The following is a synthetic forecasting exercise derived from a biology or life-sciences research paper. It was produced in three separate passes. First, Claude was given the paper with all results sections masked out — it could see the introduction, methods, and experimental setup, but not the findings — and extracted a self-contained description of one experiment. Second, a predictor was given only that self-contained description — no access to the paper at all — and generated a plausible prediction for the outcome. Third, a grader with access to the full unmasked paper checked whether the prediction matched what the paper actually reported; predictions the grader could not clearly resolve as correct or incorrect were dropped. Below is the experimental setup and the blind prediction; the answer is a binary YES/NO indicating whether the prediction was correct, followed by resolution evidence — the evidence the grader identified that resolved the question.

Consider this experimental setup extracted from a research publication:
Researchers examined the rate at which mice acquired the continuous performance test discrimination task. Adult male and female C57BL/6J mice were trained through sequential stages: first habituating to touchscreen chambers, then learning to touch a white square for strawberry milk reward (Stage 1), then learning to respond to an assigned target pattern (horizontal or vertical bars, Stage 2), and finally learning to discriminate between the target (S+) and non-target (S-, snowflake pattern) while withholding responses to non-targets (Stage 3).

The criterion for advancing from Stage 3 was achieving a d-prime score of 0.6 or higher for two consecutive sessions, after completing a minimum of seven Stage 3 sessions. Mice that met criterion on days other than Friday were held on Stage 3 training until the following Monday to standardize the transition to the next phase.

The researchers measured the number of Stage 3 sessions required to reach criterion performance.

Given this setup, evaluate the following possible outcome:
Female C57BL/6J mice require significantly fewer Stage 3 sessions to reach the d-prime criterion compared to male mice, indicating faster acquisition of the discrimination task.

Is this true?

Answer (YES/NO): NO